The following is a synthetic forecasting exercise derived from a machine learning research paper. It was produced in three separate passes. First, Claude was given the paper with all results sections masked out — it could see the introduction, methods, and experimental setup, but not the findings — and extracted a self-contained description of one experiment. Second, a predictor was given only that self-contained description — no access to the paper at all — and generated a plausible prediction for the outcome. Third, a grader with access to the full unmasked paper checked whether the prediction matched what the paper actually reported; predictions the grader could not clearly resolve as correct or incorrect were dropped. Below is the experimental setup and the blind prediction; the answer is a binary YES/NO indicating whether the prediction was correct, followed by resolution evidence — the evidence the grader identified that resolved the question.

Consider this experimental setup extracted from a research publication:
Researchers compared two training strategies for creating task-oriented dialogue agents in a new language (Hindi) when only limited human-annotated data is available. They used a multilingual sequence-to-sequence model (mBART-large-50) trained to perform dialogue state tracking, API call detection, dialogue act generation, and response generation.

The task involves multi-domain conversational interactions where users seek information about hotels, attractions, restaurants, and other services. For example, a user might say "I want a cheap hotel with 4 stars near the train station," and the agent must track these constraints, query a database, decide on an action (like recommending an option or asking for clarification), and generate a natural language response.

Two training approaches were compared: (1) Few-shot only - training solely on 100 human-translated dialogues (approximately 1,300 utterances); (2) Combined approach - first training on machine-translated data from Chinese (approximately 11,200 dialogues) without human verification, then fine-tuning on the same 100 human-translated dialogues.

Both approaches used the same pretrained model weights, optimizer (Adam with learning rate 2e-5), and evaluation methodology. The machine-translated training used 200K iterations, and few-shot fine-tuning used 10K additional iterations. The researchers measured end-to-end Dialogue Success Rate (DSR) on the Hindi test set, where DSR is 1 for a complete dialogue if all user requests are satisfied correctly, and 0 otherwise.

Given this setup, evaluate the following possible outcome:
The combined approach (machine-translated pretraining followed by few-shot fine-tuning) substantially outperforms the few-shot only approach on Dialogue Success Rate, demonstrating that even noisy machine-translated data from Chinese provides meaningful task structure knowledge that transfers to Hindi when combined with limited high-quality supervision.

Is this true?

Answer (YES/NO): YES